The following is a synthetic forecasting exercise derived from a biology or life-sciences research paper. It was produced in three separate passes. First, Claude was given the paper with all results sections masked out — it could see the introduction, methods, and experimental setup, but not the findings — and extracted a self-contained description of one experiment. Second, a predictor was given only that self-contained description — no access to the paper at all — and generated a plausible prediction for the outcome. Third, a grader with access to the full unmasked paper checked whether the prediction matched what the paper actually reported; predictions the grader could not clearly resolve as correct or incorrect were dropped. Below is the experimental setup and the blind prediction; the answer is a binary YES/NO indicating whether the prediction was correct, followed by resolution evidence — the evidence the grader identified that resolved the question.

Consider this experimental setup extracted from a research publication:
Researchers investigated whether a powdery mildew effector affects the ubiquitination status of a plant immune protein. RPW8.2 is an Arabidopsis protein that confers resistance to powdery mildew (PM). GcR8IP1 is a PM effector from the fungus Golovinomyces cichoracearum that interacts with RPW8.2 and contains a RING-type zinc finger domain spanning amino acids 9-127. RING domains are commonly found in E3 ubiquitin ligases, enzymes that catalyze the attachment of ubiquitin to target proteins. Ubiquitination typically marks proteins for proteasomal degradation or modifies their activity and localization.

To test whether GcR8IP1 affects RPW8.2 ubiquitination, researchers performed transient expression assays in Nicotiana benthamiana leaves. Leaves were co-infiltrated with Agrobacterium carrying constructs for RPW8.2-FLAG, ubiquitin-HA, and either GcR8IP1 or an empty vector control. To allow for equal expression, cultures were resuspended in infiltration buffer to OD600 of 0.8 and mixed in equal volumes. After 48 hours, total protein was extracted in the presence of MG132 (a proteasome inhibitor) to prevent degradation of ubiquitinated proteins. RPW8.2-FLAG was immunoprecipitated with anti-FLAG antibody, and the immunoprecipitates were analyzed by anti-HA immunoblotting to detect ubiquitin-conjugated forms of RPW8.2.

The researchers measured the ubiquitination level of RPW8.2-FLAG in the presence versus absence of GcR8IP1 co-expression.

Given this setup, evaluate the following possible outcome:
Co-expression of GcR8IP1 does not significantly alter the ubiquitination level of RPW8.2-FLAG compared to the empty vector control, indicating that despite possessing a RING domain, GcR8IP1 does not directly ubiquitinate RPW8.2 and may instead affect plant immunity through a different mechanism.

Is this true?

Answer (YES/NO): NO